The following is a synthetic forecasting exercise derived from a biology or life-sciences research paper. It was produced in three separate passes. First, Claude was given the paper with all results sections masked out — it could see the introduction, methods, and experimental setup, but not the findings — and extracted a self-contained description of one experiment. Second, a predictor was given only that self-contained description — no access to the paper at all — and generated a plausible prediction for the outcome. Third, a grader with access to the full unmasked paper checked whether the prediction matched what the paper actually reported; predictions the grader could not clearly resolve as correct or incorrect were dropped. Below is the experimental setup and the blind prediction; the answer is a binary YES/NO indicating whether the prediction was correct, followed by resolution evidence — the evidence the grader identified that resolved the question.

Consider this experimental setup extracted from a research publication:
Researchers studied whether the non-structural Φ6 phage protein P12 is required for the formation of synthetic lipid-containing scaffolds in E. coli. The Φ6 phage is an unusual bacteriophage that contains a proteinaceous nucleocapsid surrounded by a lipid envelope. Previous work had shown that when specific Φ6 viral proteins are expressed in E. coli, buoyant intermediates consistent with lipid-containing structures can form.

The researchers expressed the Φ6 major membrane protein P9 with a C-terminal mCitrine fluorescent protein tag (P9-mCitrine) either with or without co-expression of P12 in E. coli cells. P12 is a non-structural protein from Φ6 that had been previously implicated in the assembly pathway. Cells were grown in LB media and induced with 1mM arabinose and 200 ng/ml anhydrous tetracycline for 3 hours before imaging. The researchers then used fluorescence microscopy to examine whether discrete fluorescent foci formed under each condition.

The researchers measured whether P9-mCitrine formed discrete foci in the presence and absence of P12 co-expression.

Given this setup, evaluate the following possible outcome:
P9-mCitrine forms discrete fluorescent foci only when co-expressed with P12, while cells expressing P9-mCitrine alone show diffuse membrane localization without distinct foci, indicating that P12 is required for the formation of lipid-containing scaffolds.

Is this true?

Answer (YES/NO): NO